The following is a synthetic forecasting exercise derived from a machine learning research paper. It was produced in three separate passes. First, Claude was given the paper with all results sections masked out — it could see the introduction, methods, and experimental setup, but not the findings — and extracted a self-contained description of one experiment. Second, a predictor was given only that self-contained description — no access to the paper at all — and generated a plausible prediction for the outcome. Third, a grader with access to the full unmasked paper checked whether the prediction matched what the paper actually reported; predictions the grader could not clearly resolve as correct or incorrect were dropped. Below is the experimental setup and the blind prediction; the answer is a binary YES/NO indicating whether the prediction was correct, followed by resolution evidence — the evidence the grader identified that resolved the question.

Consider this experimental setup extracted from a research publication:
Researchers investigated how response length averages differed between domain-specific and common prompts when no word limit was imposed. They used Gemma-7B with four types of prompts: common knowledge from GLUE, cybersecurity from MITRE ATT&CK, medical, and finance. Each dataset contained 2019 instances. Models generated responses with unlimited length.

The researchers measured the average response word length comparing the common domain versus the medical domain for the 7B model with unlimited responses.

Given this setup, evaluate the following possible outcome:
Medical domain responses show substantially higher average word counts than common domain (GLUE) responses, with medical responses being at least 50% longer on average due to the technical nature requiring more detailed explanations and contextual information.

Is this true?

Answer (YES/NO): NO